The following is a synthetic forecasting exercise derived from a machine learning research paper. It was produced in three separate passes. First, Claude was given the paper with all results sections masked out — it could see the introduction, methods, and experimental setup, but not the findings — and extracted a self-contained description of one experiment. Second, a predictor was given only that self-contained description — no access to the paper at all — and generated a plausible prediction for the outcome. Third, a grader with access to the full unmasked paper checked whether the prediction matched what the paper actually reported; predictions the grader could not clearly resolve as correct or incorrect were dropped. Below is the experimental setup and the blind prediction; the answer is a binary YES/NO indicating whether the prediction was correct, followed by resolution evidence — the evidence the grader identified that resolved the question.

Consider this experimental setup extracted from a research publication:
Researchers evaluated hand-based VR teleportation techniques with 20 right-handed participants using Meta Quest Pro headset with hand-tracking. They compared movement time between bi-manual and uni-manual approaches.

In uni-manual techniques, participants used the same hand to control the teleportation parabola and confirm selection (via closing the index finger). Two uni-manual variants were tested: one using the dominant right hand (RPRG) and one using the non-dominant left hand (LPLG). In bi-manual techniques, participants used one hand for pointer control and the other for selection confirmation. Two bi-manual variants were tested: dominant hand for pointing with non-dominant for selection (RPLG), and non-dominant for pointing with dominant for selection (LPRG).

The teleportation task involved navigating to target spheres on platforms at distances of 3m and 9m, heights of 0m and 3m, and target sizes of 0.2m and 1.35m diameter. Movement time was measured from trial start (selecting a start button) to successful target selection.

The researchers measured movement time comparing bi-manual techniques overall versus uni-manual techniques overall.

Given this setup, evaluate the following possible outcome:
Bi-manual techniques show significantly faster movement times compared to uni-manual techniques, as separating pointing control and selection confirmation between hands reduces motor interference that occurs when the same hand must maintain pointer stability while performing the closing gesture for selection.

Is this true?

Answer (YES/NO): YES